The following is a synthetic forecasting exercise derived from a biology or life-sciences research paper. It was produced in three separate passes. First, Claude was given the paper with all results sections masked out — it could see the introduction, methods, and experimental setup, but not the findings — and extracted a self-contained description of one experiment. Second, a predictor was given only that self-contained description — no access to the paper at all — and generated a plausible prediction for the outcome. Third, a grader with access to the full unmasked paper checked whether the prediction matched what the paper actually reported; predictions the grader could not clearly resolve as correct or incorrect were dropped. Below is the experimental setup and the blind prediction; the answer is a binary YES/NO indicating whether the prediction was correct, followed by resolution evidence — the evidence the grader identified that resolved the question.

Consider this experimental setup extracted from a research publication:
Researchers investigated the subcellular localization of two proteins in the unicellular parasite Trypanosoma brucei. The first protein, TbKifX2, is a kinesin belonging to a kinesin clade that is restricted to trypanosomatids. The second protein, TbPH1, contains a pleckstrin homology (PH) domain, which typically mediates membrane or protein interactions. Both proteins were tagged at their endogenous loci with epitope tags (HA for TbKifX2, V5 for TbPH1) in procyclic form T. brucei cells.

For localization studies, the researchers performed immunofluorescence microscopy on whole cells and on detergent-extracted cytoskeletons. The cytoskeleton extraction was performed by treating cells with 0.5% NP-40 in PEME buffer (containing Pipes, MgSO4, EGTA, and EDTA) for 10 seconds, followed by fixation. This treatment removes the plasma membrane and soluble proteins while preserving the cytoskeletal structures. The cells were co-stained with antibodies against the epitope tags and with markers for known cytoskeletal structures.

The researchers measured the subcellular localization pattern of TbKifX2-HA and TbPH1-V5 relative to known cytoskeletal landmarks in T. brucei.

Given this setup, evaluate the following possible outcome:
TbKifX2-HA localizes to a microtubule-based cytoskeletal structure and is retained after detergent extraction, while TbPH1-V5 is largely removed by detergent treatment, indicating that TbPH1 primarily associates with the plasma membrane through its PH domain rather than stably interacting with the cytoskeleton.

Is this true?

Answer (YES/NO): NO